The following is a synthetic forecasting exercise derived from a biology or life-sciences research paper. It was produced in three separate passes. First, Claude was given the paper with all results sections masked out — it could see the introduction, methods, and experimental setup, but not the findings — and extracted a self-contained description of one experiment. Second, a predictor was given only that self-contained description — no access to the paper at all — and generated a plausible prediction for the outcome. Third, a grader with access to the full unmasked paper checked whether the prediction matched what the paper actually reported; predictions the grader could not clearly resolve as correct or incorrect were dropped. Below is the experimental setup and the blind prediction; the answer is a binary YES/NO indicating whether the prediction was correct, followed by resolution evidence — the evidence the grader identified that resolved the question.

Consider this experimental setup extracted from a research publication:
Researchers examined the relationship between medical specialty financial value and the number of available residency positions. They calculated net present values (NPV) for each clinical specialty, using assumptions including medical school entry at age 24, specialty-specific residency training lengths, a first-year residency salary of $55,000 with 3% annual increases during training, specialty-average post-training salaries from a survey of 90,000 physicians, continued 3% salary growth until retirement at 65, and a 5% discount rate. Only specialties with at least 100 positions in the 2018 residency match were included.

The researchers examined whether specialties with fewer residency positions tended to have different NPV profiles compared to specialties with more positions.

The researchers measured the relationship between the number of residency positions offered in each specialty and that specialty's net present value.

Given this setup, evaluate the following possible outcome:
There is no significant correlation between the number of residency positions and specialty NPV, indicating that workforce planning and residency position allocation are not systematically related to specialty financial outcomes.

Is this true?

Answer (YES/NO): NO